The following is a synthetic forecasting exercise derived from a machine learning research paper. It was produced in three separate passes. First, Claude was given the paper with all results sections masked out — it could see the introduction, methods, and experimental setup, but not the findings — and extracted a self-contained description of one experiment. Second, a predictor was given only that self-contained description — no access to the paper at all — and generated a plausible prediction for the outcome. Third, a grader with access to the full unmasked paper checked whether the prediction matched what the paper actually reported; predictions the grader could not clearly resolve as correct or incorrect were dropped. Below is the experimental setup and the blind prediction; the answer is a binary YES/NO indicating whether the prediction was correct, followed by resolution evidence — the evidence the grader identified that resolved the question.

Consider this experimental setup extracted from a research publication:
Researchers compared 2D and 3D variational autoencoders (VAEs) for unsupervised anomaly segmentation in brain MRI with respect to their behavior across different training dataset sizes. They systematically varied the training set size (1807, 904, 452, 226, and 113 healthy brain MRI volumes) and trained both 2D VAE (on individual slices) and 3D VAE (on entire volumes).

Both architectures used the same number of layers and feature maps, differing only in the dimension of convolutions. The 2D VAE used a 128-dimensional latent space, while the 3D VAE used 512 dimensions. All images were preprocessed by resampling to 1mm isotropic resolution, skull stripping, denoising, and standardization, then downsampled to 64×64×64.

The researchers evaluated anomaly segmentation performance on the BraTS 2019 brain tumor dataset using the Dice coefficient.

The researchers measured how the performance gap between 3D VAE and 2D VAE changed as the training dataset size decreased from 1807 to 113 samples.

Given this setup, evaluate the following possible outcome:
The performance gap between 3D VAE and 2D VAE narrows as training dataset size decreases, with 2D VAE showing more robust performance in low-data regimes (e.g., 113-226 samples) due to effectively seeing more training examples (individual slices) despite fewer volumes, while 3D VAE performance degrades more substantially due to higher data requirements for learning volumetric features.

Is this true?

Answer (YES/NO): NO